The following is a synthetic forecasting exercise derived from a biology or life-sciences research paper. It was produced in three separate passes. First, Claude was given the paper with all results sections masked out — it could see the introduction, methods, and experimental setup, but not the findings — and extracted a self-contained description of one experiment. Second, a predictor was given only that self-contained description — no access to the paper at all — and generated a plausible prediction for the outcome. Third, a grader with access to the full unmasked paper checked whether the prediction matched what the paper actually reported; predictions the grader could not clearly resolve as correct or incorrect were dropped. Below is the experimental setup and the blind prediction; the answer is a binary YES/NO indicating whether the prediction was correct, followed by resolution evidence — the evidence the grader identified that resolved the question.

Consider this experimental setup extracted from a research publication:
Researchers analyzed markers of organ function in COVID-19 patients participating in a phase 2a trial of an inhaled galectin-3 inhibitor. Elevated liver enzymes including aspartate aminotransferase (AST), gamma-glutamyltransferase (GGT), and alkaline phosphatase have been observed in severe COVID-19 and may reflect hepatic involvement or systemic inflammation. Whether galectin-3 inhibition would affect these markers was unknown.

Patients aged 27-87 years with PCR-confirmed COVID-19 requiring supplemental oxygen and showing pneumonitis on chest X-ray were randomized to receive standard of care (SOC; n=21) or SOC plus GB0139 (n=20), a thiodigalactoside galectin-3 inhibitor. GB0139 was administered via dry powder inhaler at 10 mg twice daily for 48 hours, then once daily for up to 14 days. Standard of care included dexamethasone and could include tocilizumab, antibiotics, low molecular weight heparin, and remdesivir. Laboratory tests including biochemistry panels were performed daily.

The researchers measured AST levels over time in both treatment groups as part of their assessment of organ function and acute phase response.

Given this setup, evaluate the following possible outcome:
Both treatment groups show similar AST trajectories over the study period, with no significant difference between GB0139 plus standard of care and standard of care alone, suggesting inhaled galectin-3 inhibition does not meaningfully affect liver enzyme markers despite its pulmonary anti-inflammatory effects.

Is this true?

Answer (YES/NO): NO